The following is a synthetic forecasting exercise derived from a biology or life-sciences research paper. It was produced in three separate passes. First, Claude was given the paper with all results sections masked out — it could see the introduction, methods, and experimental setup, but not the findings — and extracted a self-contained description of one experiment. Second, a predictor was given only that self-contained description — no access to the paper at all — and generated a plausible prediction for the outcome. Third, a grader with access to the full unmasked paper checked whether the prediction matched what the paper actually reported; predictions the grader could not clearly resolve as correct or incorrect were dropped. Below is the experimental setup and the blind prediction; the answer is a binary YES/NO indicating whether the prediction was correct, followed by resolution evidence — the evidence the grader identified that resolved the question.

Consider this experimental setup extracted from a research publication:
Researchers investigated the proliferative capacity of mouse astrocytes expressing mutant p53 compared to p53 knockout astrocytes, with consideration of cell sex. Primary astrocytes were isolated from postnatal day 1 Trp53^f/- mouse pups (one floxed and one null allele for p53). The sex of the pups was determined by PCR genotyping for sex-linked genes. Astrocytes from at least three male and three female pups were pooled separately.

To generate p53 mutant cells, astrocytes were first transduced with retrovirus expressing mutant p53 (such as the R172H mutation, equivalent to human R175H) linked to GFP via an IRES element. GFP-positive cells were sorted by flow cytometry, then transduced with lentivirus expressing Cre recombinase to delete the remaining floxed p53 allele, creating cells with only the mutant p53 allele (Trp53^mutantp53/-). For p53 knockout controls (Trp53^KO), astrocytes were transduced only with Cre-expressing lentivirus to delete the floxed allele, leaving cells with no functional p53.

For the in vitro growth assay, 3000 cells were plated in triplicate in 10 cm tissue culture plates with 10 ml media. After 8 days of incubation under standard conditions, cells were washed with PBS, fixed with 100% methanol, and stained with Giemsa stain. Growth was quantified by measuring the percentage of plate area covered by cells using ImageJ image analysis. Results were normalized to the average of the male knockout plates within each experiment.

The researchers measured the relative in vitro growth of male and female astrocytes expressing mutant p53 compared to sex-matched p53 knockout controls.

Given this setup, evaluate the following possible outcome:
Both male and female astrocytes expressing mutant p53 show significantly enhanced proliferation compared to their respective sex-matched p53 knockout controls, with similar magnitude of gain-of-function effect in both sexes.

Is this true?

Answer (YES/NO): NO